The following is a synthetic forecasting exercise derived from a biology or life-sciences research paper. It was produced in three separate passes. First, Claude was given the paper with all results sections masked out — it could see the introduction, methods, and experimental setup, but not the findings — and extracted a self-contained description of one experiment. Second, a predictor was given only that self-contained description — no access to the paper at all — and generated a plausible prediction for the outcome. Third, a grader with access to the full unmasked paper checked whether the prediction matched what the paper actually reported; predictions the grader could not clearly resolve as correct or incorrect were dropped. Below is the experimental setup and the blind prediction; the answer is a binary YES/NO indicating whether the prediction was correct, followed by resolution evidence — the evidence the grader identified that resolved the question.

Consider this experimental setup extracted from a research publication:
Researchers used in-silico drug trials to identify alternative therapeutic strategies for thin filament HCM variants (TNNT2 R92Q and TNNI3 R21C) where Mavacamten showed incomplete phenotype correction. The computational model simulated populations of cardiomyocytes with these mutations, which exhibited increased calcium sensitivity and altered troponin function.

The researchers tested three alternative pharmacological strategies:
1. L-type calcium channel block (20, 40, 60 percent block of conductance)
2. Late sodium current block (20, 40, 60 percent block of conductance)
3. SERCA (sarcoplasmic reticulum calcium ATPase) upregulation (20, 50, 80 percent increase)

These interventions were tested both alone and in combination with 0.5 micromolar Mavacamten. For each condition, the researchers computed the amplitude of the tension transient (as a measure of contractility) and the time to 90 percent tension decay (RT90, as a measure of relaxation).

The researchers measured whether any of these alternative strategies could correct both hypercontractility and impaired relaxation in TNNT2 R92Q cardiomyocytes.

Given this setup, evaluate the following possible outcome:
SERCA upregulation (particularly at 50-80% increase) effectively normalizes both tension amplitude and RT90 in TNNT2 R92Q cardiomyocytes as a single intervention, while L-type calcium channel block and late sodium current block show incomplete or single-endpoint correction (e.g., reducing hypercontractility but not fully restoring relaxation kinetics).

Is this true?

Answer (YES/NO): NO